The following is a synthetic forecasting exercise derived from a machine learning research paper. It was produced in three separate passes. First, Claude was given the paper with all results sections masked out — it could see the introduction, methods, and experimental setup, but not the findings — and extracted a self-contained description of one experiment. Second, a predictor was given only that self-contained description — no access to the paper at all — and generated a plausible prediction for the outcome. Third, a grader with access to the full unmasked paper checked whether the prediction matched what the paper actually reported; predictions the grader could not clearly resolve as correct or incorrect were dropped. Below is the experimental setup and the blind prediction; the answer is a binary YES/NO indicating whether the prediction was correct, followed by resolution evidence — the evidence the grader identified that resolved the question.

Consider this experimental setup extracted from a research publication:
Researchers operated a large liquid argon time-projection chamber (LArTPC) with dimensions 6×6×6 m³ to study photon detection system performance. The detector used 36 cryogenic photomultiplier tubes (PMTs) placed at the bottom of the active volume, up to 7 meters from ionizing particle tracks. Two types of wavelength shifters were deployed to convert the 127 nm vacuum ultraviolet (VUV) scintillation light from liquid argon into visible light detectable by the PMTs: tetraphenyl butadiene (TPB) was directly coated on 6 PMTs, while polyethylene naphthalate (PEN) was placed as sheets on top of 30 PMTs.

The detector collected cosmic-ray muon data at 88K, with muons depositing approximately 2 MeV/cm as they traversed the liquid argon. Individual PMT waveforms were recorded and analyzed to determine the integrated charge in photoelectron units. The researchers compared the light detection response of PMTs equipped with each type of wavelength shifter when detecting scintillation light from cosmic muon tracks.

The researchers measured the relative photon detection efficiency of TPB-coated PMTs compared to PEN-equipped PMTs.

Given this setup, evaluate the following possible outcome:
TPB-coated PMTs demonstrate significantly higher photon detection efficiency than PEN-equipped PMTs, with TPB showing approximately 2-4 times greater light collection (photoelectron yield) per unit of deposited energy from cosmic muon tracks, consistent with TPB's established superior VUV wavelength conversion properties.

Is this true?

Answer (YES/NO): YES